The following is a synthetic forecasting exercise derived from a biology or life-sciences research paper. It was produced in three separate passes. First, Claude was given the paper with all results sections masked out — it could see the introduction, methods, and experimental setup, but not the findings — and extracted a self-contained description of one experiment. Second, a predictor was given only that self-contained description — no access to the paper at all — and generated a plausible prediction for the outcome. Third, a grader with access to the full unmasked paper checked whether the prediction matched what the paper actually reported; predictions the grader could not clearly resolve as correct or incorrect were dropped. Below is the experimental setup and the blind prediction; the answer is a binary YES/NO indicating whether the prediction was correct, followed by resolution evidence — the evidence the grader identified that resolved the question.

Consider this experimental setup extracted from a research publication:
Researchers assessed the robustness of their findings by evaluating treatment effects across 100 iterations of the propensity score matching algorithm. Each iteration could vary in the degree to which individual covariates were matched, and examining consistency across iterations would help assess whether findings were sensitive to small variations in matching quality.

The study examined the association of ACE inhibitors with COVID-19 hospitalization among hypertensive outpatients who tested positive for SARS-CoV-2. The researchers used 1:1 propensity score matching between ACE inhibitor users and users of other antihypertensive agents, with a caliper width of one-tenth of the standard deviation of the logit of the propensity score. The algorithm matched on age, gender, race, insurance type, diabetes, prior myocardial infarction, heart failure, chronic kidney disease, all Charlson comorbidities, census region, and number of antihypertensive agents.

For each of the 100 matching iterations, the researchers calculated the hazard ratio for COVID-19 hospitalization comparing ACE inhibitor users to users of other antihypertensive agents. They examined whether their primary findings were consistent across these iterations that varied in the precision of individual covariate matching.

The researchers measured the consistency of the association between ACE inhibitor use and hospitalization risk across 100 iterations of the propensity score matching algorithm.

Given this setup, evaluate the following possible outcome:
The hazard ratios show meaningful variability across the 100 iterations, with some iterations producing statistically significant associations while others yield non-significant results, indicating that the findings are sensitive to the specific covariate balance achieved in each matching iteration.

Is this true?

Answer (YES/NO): NO